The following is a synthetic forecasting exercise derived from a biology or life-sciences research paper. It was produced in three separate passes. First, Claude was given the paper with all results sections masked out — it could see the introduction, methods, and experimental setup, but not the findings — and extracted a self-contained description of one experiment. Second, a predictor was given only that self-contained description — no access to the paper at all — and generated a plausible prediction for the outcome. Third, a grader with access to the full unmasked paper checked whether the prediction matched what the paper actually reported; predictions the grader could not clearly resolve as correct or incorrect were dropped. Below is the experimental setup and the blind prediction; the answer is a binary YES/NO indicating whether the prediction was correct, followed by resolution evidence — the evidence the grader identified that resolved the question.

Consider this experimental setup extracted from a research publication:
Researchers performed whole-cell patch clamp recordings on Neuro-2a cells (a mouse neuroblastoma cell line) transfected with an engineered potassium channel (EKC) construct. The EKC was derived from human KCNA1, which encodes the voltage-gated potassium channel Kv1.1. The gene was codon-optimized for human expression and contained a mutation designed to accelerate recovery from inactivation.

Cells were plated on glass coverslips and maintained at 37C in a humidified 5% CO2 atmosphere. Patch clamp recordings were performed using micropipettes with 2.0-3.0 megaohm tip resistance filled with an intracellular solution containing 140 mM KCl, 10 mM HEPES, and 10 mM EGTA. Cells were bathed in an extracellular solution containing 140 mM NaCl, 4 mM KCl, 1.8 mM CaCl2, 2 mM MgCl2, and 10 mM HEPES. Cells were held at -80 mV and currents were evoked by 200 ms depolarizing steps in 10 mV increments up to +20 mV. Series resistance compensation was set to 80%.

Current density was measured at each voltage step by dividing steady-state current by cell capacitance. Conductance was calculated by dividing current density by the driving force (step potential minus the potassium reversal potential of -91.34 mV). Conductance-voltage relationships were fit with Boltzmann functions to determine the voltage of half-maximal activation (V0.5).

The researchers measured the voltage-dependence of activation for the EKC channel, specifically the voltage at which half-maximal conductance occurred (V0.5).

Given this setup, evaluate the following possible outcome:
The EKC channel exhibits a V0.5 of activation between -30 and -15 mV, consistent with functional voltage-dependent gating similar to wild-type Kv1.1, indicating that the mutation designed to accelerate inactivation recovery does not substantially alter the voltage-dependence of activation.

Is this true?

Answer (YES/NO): YES